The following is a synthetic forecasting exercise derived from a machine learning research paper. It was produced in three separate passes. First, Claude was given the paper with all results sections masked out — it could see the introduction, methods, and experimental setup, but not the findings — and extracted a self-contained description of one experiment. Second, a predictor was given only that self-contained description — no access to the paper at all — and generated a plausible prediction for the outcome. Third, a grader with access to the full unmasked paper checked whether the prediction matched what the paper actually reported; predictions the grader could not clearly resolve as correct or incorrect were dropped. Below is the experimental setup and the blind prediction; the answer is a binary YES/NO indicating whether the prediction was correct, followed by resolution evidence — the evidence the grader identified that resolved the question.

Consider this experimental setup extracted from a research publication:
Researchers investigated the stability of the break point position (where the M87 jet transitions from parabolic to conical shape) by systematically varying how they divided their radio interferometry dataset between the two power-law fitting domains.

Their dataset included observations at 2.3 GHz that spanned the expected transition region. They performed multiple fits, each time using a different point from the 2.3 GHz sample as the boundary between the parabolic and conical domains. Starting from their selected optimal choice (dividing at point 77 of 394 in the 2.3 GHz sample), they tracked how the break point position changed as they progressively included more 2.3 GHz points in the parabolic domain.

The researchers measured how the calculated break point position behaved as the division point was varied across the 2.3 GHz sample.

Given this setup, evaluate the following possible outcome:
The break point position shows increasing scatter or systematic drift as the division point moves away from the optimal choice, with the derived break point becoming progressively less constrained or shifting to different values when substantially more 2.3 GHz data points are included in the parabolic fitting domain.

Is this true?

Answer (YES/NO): NO